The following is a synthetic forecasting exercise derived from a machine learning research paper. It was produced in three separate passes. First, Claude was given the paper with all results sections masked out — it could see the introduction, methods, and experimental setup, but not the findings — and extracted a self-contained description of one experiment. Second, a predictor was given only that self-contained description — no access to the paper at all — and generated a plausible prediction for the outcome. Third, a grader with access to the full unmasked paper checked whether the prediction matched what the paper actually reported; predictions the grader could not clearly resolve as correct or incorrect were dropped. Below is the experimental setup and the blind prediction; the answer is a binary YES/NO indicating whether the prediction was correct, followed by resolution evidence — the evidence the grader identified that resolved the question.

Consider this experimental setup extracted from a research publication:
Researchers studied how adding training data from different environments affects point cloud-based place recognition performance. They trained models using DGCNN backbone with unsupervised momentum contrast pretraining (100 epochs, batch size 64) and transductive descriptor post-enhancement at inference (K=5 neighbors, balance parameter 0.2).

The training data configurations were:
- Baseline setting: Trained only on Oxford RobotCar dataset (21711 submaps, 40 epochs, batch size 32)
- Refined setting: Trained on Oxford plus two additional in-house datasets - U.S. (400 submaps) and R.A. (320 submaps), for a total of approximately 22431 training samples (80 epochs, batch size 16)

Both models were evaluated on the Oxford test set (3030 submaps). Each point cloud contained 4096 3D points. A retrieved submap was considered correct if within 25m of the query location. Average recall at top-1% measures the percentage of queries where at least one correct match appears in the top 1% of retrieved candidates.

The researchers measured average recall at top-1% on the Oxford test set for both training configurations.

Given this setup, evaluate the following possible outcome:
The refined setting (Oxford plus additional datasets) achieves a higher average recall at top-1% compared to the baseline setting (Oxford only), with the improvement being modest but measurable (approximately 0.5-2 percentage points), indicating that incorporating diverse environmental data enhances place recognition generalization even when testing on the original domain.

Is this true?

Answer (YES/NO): NO